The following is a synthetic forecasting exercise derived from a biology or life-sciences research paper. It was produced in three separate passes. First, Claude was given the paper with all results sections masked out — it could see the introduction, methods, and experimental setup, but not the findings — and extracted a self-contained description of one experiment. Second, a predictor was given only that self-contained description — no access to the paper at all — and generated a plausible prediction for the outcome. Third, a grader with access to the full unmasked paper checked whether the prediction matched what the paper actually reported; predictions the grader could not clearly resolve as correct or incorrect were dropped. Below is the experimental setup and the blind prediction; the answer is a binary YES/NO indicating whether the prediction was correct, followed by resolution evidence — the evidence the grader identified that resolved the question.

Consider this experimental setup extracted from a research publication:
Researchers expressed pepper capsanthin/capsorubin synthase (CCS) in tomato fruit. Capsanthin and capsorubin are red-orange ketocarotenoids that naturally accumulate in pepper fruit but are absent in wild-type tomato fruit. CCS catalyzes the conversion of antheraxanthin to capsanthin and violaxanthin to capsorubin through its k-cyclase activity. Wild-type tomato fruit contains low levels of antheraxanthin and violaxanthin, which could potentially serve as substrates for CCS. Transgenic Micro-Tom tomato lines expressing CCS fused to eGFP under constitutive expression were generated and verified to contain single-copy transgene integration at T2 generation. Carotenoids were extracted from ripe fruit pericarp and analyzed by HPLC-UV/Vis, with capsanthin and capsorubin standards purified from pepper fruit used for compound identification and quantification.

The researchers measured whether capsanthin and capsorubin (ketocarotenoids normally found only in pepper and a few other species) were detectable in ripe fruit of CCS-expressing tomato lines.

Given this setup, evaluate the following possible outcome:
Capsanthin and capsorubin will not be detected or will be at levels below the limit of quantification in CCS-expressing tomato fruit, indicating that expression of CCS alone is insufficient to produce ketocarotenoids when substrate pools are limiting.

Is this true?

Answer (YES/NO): NO